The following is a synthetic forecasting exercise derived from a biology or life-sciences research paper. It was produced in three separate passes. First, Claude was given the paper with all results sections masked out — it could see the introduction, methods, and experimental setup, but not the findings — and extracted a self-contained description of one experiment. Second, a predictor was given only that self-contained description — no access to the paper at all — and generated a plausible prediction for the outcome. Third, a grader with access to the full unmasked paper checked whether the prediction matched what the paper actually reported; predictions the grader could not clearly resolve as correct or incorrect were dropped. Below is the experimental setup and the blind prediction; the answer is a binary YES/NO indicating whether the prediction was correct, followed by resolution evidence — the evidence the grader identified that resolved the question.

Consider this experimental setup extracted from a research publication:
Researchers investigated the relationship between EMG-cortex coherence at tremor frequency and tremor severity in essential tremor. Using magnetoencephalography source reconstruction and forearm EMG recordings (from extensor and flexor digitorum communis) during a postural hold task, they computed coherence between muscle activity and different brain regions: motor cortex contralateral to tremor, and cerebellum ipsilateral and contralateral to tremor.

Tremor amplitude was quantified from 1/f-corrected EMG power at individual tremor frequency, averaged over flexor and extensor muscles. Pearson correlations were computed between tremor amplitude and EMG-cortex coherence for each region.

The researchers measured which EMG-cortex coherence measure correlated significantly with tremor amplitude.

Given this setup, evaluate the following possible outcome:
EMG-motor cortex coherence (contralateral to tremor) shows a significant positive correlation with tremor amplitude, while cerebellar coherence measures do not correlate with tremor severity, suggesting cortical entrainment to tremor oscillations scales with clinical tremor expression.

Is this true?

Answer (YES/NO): YES